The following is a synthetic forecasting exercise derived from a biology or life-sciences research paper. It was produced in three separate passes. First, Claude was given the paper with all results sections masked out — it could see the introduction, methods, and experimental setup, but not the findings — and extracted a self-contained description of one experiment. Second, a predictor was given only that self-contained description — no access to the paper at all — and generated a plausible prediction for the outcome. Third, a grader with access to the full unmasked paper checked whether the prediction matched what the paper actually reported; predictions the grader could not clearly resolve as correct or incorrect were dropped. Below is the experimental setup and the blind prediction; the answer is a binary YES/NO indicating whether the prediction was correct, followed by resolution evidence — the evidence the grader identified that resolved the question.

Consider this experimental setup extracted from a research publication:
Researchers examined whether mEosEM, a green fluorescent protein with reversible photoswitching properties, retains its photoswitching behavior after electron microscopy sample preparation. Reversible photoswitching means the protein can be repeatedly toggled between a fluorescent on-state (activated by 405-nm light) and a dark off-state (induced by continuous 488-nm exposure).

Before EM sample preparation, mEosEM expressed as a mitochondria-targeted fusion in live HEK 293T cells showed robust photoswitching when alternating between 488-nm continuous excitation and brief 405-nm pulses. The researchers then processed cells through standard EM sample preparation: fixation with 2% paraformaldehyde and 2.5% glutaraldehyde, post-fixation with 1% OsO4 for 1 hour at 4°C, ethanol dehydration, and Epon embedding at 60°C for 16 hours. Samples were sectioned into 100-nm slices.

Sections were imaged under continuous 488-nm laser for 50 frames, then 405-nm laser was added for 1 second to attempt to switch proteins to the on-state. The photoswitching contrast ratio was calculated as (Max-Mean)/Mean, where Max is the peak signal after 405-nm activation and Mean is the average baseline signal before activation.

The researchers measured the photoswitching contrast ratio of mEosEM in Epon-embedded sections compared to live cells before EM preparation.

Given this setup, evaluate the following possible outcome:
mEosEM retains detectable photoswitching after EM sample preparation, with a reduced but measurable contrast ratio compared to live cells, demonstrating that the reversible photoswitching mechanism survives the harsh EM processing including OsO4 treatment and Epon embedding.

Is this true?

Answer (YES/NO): YES